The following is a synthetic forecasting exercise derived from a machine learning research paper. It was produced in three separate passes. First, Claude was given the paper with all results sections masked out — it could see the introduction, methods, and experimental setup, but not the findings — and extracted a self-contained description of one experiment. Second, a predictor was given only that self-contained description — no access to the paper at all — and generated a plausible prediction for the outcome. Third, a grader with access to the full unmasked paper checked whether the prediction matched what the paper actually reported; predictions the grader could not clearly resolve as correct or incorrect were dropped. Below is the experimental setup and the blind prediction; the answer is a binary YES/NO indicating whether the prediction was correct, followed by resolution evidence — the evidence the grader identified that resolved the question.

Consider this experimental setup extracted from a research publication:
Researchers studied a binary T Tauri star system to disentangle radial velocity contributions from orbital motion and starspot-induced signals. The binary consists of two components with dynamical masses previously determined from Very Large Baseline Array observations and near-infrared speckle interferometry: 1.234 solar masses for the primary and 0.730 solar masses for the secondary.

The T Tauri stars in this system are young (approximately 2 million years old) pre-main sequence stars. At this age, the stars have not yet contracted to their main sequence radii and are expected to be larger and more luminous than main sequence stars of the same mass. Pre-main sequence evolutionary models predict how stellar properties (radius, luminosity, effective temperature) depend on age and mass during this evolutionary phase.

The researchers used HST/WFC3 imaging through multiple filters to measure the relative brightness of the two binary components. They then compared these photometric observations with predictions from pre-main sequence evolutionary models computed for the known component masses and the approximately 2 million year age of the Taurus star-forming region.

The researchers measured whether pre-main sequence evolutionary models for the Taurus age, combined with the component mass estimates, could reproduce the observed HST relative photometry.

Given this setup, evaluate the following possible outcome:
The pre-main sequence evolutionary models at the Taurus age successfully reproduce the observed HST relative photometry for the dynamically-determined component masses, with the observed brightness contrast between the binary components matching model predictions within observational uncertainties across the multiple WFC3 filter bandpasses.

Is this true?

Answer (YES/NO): NO